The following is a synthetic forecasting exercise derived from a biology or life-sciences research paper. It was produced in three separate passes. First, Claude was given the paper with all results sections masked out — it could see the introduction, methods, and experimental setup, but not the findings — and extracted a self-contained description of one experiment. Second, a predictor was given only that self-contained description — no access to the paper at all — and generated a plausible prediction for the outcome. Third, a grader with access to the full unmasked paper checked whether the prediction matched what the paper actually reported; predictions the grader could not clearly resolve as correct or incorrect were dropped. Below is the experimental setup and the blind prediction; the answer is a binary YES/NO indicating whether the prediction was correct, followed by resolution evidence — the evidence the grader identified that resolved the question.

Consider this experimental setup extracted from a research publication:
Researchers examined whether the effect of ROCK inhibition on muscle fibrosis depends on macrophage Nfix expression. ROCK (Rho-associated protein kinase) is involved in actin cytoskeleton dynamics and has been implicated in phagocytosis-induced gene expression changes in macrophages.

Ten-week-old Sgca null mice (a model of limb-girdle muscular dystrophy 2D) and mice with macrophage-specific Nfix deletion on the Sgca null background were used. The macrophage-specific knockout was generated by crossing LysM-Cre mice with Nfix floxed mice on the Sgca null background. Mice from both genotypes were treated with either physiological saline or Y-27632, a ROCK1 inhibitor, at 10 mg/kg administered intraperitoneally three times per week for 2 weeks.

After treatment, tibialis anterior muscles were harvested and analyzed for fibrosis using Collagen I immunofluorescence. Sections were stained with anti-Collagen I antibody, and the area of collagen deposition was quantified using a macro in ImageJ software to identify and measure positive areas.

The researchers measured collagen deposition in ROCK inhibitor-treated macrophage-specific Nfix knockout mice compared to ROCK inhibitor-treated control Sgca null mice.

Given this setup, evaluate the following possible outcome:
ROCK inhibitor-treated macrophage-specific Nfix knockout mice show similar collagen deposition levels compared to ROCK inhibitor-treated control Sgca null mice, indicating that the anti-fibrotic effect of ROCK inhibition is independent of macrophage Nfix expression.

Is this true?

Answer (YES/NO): NO